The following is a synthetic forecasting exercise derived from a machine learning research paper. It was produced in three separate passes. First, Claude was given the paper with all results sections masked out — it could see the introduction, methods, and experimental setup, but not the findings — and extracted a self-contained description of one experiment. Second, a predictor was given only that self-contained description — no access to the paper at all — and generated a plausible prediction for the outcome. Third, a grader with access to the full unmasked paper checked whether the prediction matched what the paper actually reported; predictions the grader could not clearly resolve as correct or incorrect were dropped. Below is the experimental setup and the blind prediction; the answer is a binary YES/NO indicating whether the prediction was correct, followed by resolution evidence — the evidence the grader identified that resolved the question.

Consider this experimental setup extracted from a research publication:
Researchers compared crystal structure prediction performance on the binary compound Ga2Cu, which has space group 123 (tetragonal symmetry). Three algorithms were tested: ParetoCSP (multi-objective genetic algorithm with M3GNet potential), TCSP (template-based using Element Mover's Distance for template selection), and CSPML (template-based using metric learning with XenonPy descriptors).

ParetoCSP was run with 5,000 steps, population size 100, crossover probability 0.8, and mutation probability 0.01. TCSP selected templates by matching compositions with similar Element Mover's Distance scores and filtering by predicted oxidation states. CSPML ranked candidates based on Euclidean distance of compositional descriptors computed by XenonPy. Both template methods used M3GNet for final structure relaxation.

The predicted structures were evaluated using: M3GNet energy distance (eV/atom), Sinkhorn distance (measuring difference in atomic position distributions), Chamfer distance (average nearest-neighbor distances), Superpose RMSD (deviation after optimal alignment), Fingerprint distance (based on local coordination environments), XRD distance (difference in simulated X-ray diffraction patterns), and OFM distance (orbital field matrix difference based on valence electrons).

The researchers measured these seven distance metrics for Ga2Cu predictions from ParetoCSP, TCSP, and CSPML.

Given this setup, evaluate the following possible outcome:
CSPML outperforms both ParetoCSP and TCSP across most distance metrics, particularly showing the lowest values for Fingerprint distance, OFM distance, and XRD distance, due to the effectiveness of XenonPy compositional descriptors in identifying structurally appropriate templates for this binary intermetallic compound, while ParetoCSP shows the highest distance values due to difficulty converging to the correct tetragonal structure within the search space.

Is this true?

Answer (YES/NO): NO